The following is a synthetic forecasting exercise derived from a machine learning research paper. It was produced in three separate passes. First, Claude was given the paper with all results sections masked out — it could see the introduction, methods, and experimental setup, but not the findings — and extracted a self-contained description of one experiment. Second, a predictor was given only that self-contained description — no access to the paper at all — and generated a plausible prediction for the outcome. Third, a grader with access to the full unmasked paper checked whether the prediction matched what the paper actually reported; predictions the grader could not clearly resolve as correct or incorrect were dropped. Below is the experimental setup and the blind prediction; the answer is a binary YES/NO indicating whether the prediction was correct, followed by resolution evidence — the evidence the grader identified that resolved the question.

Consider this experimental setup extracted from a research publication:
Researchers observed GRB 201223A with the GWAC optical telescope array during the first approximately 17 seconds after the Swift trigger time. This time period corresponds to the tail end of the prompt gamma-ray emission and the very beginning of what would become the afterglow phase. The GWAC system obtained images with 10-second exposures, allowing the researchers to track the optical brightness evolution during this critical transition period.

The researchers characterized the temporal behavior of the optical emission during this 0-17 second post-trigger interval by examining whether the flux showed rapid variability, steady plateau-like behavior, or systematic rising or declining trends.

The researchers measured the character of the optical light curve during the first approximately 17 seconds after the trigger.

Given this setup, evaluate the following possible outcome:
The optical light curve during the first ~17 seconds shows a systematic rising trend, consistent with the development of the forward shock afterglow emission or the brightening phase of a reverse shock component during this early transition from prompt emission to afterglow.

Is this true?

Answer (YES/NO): NO